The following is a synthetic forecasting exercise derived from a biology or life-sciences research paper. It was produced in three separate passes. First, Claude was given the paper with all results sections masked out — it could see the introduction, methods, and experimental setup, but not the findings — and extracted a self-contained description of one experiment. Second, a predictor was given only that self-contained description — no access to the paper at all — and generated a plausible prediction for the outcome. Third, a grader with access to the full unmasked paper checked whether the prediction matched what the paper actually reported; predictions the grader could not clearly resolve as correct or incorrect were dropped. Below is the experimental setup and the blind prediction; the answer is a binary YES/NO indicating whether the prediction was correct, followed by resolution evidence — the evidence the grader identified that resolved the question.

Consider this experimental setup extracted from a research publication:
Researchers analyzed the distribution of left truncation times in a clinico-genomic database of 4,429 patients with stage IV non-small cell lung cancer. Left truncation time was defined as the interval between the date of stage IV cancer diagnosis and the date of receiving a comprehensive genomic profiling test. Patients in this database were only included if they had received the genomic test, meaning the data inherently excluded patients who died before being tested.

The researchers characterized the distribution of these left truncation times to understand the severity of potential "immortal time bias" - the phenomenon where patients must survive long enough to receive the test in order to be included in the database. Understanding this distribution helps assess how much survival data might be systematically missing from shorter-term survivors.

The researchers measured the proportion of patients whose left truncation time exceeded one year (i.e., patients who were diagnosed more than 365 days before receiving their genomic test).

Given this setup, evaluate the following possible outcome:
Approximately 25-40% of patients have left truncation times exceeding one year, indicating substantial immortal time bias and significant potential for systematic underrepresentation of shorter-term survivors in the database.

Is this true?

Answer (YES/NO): NO